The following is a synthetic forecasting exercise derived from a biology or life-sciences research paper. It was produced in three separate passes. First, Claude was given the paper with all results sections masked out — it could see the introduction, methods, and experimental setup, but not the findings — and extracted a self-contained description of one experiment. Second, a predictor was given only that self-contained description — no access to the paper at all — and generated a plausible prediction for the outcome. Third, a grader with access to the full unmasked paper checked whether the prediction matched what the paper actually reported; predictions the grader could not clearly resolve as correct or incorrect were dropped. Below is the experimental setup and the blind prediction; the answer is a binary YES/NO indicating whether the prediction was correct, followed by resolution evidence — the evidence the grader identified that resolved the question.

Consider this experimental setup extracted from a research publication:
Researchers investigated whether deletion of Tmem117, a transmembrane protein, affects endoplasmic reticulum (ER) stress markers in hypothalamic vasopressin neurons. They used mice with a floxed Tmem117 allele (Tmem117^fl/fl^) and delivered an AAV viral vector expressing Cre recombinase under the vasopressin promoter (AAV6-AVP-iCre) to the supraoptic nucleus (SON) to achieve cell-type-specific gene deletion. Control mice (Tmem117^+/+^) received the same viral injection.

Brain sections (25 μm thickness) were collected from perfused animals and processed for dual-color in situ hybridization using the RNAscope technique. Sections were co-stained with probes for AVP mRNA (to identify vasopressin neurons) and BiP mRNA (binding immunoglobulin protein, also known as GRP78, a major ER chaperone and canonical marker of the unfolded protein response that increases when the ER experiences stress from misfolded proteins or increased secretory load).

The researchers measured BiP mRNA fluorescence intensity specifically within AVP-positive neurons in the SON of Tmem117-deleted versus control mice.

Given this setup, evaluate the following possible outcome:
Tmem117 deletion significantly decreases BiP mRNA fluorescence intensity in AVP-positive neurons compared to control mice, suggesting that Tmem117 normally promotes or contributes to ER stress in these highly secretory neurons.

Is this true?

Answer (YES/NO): NO